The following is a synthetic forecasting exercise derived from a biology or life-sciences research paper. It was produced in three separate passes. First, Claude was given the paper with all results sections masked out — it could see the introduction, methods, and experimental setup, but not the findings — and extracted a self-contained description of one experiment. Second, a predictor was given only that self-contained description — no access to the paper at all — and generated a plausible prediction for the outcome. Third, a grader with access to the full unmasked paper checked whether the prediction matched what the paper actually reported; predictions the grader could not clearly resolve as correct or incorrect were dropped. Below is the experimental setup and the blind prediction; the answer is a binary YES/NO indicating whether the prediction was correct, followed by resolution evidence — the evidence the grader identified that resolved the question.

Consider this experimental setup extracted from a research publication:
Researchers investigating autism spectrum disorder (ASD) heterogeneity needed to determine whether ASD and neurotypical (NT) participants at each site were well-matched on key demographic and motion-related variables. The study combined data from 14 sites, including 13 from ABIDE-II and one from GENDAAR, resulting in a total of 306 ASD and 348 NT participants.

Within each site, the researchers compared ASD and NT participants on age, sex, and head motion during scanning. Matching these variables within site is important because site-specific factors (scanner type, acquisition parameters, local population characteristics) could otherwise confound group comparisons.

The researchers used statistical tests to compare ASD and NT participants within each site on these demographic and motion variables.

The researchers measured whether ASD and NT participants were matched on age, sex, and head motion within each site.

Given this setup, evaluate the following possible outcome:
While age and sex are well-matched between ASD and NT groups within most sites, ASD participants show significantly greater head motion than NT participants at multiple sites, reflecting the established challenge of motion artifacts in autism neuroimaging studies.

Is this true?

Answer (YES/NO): NO